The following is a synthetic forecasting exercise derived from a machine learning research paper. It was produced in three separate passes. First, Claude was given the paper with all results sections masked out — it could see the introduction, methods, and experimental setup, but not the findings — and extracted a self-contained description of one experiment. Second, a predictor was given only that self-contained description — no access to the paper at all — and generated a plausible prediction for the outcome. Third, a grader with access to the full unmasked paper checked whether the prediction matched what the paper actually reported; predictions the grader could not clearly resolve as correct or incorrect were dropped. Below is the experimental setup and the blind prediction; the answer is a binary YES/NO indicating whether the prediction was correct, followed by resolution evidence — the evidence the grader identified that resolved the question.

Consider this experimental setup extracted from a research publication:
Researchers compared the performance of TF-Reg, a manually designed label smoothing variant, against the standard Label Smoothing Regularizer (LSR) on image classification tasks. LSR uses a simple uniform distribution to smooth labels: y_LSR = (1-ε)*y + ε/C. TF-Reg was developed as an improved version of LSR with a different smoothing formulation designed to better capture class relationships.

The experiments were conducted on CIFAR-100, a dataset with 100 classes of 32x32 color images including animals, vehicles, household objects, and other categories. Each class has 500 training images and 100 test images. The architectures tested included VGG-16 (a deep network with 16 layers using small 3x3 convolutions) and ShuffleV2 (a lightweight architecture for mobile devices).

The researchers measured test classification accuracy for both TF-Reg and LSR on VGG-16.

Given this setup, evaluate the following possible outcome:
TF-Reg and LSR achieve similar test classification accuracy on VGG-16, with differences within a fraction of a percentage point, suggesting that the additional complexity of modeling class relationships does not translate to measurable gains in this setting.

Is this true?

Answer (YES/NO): YES